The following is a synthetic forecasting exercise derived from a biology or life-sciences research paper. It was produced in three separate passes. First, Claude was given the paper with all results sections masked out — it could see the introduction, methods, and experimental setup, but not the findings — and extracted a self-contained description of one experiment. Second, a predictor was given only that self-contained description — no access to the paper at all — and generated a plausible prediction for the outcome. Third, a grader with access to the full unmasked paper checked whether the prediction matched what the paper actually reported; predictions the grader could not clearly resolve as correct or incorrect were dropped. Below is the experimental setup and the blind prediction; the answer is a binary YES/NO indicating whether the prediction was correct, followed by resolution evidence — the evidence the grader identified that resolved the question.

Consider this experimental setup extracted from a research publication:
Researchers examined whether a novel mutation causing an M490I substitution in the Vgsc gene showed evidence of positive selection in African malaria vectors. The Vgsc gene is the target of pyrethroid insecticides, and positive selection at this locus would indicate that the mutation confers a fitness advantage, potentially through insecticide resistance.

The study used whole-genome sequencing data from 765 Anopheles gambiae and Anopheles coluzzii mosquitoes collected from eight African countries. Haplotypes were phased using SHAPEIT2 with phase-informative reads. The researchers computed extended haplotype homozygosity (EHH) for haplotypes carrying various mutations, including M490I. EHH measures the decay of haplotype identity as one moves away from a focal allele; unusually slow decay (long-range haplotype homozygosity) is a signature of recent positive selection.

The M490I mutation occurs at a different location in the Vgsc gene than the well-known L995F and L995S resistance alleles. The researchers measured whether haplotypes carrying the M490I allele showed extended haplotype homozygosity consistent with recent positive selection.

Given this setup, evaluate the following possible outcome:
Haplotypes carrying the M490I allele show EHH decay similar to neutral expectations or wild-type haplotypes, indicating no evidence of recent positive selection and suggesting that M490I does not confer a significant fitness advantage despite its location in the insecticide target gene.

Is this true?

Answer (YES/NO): NO